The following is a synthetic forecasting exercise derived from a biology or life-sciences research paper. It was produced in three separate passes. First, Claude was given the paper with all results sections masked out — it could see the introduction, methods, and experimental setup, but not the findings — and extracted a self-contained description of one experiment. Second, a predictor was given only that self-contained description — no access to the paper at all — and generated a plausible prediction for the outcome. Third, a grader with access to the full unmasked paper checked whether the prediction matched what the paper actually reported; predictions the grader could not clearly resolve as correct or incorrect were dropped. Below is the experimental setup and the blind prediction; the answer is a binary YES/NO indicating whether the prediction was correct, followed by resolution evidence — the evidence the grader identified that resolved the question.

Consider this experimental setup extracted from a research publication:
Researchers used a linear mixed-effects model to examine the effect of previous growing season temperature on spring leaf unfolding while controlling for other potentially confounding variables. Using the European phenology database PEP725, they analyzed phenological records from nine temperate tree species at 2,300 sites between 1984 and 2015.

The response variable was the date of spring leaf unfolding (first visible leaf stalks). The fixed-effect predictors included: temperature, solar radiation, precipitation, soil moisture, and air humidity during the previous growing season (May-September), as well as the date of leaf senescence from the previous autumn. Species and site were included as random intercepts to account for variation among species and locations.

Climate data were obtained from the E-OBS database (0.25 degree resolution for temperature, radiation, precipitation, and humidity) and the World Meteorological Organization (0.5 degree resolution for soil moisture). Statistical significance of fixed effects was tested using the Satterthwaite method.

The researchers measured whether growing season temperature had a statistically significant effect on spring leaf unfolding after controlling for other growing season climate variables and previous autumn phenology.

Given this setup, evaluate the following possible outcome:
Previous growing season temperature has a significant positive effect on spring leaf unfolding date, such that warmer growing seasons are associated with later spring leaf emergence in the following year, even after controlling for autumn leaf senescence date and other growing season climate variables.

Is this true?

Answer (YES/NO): NO